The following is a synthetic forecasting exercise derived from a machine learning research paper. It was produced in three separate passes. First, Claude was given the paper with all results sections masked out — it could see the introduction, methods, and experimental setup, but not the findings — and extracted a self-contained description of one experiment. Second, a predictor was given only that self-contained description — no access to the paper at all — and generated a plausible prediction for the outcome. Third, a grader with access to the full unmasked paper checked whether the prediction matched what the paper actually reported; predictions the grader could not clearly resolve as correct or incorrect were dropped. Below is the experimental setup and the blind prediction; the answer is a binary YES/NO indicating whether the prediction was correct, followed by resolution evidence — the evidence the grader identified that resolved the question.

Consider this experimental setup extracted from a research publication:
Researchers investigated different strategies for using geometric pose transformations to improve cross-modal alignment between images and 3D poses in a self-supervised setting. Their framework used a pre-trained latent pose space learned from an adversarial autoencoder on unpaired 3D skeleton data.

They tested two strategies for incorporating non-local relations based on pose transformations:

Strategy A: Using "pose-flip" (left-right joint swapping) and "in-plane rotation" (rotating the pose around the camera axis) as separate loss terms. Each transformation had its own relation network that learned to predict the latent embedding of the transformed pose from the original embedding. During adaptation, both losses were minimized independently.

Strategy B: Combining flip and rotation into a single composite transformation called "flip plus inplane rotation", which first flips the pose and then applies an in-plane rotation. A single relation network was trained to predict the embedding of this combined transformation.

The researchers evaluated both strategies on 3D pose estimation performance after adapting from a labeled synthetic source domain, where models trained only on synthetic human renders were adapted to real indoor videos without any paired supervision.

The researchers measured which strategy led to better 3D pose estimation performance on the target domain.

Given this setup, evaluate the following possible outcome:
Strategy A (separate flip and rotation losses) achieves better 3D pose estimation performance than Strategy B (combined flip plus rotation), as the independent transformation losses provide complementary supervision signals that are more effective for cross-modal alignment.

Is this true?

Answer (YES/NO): NO